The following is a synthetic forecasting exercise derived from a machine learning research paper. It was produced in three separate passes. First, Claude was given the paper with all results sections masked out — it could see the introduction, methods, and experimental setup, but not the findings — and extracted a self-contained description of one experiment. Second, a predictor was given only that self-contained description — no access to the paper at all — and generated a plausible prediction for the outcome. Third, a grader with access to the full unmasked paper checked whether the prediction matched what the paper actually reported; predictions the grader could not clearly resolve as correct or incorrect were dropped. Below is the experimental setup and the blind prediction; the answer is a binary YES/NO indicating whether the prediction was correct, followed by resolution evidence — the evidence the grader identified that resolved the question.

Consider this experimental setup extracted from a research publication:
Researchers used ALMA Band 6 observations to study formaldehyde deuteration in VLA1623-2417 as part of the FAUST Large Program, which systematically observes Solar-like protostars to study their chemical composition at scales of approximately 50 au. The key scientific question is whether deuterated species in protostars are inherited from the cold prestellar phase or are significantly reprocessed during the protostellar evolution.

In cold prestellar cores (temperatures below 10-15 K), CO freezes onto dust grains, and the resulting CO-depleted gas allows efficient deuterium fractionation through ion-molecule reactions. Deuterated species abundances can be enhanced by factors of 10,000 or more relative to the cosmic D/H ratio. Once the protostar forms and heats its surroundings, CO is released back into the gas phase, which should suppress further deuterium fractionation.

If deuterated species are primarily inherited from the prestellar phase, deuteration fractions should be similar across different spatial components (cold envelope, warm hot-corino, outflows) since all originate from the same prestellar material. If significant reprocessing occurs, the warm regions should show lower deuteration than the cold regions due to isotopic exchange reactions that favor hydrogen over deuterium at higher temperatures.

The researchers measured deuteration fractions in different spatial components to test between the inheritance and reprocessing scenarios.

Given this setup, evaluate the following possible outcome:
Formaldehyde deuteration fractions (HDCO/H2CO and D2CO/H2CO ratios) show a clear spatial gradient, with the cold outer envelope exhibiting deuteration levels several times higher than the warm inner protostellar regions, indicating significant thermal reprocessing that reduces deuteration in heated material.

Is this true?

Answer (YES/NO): NO